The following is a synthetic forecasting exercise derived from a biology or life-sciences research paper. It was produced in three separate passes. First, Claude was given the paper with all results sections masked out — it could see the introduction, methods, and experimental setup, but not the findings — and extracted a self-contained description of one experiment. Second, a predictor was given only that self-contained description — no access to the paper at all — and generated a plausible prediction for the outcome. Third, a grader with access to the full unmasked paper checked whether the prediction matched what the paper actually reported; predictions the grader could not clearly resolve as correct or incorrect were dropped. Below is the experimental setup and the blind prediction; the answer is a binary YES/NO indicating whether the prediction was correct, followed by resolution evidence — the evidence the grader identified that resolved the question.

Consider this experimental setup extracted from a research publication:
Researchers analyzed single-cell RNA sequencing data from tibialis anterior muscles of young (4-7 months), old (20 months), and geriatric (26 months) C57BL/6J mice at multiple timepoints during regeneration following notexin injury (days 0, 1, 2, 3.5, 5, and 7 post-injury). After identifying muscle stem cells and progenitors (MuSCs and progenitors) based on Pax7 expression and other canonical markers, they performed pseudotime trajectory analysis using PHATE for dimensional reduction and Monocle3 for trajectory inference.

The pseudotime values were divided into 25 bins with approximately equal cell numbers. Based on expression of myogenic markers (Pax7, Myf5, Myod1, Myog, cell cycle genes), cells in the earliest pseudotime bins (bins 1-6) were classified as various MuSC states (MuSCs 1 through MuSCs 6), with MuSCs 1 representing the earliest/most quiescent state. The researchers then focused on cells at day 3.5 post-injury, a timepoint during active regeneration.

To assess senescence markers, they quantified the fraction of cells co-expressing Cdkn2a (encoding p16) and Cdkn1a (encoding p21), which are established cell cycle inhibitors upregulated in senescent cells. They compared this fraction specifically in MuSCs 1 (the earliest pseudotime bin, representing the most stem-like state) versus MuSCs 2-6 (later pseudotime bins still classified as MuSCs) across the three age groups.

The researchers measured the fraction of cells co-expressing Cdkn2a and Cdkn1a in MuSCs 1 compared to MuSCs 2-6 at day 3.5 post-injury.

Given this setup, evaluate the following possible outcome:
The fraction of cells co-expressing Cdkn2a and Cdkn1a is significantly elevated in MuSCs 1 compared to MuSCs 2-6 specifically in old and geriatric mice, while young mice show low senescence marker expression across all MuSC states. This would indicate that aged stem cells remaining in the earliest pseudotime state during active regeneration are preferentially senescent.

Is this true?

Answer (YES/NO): NO